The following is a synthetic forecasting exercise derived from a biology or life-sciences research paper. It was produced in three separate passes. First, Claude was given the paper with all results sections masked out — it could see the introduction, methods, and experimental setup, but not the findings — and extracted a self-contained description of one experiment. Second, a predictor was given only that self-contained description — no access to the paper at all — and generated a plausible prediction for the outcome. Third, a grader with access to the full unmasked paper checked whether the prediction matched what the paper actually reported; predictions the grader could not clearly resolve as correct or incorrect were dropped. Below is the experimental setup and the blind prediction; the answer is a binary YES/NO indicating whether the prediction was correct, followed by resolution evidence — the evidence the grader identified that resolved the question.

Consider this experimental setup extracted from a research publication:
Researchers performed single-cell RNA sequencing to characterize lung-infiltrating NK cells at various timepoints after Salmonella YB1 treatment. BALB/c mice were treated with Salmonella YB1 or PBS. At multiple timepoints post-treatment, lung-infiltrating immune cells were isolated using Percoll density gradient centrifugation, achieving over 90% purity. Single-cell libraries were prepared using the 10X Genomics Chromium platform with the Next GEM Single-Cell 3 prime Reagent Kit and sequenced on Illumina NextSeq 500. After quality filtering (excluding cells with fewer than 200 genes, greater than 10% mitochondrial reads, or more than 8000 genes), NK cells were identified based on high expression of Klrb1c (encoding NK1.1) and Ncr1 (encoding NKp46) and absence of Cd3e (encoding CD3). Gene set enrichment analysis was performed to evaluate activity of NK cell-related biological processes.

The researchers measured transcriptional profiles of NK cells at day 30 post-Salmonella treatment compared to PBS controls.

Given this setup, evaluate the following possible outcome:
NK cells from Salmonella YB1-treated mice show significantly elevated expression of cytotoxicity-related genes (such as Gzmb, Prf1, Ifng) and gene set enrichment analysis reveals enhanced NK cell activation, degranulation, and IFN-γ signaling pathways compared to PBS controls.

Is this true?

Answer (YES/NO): NO